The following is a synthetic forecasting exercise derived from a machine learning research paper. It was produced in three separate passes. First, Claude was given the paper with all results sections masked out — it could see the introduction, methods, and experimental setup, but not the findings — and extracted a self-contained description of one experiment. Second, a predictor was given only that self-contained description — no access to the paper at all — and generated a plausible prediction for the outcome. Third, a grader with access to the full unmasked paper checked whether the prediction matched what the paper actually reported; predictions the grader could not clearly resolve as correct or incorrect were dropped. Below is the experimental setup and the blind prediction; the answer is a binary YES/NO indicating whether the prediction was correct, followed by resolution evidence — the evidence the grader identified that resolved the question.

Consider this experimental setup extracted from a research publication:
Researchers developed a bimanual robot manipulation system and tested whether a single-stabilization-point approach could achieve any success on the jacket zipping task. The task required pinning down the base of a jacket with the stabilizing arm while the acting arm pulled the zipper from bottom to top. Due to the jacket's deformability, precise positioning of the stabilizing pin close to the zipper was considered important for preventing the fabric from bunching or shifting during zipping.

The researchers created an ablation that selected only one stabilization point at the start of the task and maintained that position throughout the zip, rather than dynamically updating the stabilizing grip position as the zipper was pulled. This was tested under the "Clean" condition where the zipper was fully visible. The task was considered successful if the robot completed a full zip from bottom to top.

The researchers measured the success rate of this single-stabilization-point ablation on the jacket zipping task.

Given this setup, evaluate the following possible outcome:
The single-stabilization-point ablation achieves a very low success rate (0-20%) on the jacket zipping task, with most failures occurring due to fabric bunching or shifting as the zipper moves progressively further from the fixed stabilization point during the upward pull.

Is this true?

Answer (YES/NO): NO